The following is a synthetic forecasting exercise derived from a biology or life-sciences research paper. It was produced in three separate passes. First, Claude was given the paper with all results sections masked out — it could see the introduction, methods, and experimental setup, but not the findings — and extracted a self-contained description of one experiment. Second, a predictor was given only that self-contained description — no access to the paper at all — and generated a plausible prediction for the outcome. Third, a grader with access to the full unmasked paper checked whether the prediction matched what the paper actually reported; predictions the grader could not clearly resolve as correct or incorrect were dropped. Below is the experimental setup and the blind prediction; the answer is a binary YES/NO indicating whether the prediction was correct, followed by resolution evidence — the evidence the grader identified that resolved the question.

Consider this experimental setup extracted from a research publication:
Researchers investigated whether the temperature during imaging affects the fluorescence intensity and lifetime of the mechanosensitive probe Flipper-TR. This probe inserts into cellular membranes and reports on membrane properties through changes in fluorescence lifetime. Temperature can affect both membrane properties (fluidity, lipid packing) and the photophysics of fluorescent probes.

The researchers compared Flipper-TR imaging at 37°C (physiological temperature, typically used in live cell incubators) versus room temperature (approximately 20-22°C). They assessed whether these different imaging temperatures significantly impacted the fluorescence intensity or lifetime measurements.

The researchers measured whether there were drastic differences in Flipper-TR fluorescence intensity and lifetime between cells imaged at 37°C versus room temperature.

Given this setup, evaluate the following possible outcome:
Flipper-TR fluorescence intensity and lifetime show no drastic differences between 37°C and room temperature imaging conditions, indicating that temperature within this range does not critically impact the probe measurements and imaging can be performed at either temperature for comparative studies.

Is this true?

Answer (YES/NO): YES